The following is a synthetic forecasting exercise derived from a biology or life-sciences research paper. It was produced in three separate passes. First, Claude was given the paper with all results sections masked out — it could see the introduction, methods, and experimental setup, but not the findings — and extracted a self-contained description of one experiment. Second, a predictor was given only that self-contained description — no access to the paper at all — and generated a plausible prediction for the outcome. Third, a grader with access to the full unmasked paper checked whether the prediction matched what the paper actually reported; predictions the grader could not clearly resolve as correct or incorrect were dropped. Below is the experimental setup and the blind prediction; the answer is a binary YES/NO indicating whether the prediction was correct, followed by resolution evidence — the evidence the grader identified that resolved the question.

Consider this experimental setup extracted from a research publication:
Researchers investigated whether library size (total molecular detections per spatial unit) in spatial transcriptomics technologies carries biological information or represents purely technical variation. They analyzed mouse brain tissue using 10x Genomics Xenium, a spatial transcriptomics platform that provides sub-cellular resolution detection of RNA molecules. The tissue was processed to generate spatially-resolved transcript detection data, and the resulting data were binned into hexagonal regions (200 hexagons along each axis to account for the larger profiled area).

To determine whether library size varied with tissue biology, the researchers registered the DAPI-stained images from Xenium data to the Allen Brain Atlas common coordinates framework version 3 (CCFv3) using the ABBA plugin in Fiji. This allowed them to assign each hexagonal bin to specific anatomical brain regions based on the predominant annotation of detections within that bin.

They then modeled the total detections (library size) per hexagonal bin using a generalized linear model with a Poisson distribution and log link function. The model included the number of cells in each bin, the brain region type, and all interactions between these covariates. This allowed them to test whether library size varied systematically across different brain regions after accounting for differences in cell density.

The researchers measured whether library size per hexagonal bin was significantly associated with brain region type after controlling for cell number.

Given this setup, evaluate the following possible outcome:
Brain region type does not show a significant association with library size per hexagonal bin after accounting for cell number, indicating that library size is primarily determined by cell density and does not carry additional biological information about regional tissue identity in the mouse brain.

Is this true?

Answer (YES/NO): NO